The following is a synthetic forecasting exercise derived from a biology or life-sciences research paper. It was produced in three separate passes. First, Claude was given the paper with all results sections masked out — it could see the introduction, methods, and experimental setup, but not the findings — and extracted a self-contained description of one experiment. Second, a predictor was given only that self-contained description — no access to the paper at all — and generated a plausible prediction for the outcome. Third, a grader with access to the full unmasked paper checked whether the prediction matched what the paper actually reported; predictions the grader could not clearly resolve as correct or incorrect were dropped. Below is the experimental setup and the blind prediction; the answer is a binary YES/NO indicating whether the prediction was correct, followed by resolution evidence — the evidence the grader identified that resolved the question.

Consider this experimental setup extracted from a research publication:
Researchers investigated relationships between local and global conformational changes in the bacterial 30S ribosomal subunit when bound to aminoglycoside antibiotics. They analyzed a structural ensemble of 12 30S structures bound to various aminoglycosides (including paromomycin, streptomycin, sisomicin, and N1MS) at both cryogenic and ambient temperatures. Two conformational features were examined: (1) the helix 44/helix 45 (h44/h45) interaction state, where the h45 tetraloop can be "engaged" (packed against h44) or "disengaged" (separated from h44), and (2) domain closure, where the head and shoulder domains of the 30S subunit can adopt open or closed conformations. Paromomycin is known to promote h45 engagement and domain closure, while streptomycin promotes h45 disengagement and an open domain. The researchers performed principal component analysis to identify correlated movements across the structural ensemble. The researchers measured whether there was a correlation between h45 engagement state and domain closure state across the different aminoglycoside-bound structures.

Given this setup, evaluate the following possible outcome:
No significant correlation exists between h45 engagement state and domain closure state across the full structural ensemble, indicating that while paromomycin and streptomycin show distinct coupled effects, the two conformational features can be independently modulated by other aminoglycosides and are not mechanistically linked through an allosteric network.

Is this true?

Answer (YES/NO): NO